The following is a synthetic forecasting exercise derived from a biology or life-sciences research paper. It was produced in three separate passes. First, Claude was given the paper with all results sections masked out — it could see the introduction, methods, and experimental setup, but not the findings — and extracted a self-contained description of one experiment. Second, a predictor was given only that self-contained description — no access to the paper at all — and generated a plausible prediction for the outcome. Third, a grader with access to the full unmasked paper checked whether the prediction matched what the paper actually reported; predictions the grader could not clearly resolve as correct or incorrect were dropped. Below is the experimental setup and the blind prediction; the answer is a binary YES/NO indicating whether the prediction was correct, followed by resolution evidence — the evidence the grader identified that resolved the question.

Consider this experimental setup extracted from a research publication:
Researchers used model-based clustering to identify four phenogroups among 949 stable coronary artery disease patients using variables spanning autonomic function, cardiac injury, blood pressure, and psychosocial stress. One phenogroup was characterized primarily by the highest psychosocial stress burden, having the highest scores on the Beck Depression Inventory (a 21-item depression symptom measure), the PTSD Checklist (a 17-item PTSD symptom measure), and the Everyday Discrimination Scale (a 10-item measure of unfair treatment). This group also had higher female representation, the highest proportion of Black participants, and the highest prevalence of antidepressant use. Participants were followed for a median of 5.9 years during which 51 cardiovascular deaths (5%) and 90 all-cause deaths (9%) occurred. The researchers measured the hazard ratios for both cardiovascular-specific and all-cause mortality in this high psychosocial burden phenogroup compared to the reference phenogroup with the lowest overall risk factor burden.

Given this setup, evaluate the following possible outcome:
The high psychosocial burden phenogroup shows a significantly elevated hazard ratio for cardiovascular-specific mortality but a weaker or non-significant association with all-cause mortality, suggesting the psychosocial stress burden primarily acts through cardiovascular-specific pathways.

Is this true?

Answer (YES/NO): NO